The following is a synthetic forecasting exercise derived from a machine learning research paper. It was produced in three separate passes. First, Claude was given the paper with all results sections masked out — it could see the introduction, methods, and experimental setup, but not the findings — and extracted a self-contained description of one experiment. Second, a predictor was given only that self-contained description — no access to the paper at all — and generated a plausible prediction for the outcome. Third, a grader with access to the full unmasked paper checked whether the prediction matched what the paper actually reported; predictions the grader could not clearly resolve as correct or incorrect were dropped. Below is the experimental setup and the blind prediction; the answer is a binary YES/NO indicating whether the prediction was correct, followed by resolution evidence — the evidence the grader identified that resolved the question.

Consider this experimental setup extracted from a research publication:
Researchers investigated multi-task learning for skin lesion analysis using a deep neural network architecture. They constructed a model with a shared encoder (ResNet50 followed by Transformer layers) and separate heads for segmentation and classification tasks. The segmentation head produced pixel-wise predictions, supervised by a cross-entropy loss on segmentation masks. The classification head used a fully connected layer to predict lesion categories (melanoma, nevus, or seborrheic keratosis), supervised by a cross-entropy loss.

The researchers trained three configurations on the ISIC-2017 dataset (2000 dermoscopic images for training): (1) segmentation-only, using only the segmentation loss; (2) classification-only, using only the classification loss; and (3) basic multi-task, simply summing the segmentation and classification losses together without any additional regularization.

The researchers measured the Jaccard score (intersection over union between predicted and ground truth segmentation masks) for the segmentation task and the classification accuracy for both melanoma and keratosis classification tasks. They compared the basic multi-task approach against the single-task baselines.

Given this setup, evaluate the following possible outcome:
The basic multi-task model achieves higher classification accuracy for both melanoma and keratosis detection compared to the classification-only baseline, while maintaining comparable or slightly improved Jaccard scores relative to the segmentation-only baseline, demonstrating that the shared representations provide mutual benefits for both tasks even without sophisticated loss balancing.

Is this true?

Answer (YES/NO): NO